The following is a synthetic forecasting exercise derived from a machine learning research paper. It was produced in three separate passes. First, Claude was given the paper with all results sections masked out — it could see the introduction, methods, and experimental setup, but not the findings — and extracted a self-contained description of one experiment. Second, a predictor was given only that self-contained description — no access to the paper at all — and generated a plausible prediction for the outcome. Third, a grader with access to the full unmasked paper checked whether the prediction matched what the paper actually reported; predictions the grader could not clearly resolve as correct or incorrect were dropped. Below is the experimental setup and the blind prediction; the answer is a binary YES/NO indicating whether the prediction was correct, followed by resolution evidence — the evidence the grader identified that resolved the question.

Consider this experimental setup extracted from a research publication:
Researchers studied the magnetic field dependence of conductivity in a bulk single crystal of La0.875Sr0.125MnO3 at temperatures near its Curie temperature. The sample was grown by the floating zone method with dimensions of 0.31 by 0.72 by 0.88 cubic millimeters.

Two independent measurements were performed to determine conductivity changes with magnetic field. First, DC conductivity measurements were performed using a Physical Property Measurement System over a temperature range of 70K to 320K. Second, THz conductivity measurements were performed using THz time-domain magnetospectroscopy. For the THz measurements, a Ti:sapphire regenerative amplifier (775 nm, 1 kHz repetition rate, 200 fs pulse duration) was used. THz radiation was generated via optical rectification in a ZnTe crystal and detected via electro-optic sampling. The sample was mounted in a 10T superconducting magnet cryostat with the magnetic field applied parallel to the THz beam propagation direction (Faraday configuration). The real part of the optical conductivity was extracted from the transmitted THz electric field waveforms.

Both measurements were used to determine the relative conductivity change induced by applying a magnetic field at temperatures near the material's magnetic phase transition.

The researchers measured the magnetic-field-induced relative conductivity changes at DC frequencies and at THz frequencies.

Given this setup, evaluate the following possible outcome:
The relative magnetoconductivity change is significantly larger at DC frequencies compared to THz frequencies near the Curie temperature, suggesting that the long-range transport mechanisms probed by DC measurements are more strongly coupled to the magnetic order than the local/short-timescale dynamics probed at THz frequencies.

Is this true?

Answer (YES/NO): NO